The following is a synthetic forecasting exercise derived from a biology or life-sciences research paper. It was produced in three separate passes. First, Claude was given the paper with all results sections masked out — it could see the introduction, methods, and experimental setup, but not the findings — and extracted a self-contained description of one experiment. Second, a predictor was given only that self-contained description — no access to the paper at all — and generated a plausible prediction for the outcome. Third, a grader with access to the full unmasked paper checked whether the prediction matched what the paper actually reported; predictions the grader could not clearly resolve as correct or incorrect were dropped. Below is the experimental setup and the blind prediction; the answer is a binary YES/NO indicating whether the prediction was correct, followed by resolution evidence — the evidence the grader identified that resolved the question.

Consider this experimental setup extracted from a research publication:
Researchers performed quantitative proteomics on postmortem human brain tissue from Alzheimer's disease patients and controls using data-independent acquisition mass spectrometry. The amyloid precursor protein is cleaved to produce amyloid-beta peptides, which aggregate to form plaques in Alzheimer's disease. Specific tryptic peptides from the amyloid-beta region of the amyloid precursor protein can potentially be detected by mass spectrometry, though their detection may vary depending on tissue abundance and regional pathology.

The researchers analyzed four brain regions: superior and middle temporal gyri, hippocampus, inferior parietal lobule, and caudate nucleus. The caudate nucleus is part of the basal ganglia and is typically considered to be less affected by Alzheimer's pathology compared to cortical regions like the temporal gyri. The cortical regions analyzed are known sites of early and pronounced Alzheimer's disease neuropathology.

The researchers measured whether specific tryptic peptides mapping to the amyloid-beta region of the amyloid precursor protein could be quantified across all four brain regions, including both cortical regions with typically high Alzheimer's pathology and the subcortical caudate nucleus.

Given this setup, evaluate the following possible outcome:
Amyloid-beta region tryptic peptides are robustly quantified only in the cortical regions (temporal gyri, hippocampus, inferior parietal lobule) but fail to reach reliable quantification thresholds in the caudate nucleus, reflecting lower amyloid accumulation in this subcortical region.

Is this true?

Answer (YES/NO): NO